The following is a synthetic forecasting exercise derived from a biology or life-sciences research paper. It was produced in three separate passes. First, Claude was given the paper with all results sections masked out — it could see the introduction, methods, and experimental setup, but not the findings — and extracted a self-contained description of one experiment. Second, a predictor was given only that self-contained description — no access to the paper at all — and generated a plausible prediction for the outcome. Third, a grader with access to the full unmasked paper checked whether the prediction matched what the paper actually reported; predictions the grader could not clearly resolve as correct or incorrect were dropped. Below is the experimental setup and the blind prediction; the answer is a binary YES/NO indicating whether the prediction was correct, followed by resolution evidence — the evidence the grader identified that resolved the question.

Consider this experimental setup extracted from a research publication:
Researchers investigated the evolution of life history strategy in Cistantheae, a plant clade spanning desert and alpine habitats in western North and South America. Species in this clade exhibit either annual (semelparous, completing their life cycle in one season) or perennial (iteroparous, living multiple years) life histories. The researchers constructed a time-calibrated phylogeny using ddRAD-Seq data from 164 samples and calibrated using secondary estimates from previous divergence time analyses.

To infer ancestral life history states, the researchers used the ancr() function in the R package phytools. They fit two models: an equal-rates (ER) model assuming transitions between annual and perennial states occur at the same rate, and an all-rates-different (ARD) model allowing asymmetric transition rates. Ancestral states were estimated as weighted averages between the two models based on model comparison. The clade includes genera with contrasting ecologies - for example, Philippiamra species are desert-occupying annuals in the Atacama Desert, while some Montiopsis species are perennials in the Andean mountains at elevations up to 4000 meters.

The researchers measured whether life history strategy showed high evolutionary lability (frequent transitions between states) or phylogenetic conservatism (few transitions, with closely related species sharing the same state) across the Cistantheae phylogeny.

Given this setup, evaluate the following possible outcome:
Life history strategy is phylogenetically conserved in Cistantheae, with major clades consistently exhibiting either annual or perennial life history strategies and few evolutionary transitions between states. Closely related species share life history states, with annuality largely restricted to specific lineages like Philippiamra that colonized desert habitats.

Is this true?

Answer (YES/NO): NO